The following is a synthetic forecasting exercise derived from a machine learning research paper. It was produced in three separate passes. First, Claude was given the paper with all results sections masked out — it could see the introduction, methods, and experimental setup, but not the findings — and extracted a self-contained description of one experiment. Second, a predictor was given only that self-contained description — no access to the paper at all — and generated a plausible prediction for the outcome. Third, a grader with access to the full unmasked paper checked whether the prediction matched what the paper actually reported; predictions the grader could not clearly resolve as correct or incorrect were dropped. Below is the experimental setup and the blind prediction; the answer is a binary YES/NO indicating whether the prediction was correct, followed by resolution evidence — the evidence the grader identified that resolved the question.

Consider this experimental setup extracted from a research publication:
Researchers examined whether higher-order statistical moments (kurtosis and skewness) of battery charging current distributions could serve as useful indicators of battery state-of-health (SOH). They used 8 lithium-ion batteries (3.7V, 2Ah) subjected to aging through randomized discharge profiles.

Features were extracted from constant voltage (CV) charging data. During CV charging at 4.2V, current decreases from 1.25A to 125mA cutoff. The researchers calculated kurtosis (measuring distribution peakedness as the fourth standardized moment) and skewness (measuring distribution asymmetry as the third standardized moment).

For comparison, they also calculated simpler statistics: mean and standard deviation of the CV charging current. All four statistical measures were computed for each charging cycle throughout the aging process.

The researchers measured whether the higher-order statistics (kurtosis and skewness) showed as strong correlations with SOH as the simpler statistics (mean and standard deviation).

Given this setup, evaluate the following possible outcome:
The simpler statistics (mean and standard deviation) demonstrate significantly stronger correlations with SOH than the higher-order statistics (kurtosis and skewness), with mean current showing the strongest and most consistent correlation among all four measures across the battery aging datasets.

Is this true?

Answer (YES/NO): NO